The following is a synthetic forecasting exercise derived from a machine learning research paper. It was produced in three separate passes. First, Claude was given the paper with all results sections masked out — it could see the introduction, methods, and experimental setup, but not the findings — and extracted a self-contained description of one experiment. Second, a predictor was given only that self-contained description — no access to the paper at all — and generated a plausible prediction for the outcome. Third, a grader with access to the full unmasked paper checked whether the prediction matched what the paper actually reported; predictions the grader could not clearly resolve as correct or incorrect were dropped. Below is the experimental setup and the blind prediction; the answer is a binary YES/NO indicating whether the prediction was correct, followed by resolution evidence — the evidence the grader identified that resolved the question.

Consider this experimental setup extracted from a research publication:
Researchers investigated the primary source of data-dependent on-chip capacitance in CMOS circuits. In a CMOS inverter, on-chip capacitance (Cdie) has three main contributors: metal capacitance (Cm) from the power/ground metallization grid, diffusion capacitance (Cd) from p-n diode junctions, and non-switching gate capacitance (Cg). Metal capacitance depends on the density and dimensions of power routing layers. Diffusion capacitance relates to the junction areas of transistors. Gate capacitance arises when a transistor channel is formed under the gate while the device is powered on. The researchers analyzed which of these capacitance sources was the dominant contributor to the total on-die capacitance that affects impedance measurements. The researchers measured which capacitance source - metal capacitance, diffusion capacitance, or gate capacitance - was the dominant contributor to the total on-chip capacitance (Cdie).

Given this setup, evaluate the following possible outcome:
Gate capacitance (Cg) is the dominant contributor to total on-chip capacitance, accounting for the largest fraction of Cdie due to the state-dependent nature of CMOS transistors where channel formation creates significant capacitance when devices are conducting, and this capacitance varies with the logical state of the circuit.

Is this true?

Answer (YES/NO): YES